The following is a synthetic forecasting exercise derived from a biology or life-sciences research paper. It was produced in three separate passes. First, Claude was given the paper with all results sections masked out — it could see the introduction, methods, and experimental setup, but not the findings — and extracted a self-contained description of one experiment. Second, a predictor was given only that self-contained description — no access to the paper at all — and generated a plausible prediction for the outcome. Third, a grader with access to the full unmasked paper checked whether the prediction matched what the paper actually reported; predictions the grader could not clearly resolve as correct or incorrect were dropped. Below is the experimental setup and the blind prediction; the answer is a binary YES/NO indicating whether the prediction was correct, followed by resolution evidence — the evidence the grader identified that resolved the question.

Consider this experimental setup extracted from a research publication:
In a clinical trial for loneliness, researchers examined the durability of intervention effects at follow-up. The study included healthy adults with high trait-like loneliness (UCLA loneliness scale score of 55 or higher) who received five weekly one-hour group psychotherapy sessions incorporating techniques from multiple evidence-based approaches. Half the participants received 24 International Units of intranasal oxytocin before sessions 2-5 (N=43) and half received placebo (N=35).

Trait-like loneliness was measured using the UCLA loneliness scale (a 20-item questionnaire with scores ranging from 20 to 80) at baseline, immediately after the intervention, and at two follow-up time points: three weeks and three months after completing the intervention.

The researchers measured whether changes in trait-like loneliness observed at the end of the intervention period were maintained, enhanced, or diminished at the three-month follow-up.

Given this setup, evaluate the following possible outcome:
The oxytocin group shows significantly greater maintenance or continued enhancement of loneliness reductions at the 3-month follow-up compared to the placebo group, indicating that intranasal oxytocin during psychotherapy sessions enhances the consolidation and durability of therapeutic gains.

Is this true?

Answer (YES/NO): NO